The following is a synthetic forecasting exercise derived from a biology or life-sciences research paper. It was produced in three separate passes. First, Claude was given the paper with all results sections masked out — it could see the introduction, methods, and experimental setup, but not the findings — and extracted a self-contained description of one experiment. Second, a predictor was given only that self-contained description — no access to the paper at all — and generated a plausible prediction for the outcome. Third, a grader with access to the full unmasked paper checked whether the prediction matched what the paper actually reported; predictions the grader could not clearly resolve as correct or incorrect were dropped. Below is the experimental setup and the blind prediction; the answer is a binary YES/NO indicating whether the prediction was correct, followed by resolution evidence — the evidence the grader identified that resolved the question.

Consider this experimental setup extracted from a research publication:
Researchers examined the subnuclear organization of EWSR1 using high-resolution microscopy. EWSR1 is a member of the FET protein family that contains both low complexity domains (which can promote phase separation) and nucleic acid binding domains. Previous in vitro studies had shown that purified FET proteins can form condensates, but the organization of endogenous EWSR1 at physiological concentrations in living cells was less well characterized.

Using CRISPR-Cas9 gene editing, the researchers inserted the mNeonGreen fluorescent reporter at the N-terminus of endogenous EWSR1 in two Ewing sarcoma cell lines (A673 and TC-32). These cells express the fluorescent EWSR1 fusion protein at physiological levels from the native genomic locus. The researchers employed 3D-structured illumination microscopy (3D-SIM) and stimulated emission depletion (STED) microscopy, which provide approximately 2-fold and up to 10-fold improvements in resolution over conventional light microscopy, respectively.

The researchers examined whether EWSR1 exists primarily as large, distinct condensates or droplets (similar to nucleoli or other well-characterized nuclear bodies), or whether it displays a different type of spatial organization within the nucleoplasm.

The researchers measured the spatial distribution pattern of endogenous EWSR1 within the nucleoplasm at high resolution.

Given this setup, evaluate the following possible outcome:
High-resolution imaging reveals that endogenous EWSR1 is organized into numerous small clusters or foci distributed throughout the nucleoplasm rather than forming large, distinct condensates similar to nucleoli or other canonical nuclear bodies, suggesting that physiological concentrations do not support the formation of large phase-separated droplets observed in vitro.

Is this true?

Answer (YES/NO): YES